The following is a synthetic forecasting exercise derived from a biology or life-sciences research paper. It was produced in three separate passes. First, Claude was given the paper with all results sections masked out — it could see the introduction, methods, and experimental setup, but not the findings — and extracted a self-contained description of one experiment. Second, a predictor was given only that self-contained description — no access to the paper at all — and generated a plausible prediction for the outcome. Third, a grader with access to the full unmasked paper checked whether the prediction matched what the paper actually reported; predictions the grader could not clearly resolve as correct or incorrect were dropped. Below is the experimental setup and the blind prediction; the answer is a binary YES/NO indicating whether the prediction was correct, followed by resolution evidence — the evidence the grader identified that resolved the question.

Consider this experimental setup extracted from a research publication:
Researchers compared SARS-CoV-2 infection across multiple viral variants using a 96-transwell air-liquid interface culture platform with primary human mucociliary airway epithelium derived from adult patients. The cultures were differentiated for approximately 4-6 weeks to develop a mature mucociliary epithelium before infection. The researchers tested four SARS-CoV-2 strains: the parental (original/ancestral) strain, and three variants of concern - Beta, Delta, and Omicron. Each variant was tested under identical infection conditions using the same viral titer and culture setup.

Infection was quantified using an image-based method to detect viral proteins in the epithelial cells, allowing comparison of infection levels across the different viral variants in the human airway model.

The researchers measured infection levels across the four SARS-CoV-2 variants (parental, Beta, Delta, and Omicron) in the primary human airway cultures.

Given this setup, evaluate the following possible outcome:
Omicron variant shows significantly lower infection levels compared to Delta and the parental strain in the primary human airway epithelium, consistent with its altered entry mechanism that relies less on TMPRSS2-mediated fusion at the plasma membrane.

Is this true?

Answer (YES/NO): NO